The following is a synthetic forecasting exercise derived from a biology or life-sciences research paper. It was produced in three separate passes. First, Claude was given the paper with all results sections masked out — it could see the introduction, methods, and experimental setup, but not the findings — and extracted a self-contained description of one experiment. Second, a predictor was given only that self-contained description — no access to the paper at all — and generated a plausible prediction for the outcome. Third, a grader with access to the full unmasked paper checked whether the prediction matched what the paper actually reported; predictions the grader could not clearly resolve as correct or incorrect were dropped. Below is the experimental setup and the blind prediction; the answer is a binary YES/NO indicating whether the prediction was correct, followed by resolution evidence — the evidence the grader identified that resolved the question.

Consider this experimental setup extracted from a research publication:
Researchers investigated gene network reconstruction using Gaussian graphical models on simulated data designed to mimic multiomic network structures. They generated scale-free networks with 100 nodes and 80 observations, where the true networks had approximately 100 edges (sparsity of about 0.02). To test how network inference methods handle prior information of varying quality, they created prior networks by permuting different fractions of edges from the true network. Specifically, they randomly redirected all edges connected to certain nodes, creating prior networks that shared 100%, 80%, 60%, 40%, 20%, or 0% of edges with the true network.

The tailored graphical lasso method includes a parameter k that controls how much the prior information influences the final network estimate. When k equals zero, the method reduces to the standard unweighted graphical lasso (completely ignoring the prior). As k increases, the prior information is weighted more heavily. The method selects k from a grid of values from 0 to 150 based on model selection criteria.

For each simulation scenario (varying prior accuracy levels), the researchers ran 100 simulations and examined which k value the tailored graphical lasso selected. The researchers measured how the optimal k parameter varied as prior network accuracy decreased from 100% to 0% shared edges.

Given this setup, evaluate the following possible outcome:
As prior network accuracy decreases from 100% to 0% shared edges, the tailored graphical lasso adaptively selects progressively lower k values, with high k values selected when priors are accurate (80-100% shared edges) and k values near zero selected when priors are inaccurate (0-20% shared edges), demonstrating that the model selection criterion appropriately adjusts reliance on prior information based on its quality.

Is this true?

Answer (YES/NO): YES